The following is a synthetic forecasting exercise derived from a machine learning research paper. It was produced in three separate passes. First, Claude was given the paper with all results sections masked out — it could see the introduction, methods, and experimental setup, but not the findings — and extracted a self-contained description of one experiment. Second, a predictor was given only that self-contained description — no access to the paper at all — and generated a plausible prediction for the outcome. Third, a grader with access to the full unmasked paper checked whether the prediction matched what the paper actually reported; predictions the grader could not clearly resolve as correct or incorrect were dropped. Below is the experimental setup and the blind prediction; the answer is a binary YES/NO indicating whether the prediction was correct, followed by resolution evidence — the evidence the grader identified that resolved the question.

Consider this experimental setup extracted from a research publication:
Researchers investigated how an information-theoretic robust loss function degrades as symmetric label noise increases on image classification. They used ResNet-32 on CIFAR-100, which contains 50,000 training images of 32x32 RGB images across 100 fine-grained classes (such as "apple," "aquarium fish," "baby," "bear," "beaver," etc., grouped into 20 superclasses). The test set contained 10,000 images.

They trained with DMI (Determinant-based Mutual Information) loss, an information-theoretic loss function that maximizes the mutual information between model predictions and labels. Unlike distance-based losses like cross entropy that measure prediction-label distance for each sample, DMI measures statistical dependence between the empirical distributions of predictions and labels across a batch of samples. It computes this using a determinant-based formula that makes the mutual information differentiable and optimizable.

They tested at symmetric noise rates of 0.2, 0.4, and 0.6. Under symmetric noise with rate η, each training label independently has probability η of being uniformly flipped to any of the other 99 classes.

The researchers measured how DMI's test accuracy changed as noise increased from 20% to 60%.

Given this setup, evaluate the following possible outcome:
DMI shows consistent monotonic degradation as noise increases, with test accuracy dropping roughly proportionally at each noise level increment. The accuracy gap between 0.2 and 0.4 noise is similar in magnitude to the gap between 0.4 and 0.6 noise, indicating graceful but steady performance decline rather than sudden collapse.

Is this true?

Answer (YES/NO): NO